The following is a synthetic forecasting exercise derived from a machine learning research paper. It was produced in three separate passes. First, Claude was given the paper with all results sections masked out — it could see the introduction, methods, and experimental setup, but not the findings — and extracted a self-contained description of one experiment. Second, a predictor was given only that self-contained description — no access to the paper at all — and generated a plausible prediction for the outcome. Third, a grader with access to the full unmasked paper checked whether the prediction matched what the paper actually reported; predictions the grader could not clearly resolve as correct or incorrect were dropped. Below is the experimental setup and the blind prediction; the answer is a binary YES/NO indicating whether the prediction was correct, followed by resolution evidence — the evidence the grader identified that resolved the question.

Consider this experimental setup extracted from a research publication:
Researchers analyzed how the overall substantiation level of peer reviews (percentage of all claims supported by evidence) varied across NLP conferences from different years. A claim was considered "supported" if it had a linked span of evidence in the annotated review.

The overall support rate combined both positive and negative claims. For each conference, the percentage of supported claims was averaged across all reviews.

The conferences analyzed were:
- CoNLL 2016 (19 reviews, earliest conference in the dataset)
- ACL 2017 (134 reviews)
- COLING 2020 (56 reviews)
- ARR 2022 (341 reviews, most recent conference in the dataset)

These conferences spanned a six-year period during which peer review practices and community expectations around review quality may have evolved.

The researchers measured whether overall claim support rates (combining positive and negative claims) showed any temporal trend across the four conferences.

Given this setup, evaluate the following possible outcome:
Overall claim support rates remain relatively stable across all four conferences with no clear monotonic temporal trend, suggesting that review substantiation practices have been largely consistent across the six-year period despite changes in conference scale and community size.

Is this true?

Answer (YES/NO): NO